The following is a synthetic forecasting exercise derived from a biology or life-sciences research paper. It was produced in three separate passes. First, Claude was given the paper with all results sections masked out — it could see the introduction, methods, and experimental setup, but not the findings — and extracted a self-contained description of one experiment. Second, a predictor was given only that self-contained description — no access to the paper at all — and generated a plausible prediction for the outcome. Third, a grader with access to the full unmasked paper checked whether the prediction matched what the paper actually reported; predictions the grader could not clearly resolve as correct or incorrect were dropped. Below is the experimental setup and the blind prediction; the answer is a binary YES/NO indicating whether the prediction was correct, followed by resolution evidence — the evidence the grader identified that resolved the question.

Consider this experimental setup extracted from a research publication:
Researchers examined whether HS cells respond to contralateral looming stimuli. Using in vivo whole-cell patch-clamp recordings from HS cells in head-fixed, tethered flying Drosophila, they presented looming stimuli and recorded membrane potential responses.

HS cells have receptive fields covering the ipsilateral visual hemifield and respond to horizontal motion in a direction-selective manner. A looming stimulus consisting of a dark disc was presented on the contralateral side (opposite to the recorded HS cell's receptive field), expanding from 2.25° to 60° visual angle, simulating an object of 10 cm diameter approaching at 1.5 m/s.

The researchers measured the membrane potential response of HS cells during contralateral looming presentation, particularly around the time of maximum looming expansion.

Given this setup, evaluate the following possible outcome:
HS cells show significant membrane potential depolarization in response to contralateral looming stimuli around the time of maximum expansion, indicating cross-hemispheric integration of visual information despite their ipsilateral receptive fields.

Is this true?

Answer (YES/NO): NO